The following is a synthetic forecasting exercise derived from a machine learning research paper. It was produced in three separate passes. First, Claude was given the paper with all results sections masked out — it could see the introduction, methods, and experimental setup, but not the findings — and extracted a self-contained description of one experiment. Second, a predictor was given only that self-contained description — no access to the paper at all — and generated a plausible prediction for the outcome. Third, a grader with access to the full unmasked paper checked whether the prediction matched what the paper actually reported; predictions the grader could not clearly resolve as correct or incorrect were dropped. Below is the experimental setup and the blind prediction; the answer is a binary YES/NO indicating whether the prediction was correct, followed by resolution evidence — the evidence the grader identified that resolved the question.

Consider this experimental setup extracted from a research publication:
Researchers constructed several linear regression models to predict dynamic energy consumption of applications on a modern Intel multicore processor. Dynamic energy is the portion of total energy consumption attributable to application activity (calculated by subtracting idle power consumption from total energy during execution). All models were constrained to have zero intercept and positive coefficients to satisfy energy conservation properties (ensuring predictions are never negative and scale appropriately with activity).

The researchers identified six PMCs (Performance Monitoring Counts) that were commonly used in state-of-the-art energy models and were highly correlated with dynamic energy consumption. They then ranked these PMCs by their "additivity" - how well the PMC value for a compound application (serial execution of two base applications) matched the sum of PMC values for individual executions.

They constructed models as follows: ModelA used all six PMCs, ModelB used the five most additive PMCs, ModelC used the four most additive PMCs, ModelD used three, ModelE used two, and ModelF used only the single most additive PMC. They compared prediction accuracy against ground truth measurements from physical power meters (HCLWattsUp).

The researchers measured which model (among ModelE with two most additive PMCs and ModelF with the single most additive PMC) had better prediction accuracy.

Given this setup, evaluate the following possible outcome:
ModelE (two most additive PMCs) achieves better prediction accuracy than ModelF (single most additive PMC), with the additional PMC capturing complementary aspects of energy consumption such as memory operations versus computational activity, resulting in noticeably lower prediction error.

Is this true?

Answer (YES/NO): NO